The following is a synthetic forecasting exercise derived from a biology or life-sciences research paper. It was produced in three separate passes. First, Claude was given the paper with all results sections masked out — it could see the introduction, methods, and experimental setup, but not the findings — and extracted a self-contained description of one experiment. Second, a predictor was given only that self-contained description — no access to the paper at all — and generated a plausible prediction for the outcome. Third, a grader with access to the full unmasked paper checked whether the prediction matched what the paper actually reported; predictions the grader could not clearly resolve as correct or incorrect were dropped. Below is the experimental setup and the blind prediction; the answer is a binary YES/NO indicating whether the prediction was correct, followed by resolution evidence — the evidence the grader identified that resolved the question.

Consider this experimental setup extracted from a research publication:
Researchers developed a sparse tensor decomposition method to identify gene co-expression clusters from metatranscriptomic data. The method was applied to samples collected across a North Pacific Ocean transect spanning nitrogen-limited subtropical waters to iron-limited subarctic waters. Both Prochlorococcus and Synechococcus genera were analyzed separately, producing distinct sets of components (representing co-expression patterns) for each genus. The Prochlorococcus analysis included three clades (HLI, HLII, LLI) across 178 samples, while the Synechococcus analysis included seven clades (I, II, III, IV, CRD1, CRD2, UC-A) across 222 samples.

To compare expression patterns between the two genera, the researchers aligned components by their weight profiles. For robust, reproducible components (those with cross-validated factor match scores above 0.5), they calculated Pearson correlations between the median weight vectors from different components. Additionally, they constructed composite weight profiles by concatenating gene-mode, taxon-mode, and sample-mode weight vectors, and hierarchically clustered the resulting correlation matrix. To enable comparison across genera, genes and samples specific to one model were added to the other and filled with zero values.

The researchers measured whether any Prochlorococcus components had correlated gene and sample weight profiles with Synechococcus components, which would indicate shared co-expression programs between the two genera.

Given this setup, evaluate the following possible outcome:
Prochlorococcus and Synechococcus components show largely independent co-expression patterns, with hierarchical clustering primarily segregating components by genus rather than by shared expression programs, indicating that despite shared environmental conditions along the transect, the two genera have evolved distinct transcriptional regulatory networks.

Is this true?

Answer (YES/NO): NO